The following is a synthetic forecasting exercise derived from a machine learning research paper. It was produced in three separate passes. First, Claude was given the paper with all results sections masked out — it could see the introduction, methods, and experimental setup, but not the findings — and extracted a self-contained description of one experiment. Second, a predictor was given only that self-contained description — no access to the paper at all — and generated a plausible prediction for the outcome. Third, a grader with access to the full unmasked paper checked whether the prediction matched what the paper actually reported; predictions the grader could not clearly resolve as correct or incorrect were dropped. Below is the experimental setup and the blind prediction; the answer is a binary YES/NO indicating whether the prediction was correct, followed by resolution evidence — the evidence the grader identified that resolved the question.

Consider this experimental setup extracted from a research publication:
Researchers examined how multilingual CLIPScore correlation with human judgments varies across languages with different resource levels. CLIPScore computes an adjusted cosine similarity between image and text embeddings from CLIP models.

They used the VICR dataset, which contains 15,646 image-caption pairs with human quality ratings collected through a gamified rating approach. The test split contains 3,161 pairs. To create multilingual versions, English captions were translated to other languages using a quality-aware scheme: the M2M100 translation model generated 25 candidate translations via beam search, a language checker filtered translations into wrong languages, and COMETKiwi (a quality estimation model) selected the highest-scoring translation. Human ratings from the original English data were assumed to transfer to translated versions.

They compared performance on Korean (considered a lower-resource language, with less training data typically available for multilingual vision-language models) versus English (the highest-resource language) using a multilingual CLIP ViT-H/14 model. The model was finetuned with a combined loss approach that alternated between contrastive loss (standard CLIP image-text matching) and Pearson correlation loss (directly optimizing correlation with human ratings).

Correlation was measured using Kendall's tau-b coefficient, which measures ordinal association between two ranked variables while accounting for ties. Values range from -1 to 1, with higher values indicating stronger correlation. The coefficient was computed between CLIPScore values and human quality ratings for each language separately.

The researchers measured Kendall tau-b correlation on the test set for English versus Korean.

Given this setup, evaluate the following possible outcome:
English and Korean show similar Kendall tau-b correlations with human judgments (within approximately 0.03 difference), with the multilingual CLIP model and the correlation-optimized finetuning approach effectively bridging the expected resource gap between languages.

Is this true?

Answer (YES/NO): YES